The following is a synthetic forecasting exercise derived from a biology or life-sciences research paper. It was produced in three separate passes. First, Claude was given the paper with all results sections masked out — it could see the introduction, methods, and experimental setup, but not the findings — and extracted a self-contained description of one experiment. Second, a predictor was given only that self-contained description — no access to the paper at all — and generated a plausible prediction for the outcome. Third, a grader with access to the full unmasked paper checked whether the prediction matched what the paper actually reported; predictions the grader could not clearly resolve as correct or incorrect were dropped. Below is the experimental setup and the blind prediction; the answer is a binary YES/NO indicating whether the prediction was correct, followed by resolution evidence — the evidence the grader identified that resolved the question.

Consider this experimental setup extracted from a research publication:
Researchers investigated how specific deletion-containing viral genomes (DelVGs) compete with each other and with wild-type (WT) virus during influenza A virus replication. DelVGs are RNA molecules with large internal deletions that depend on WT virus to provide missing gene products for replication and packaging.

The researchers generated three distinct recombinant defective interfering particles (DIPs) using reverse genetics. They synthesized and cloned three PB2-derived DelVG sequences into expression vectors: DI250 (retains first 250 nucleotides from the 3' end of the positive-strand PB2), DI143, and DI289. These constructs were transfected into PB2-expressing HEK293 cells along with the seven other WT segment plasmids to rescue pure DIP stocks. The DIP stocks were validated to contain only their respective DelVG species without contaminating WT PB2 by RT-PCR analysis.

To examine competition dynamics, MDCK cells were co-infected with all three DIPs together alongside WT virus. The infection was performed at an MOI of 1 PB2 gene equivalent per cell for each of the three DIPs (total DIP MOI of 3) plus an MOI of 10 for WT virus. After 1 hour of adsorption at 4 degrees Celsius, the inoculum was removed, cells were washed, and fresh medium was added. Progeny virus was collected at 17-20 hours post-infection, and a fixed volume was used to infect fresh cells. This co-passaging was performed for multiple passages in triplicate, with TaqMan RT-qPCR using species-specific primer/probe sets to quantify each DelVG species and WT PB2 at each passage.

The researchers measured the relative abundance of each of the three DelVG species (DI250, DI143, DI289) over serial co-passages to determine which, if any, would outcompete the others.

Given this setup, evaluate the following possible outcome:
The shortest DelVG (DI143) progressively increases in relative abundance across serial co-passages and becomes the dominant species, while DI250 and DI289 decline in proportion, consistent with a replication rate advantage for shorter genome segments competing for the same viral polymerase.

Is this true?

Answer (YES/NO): NO